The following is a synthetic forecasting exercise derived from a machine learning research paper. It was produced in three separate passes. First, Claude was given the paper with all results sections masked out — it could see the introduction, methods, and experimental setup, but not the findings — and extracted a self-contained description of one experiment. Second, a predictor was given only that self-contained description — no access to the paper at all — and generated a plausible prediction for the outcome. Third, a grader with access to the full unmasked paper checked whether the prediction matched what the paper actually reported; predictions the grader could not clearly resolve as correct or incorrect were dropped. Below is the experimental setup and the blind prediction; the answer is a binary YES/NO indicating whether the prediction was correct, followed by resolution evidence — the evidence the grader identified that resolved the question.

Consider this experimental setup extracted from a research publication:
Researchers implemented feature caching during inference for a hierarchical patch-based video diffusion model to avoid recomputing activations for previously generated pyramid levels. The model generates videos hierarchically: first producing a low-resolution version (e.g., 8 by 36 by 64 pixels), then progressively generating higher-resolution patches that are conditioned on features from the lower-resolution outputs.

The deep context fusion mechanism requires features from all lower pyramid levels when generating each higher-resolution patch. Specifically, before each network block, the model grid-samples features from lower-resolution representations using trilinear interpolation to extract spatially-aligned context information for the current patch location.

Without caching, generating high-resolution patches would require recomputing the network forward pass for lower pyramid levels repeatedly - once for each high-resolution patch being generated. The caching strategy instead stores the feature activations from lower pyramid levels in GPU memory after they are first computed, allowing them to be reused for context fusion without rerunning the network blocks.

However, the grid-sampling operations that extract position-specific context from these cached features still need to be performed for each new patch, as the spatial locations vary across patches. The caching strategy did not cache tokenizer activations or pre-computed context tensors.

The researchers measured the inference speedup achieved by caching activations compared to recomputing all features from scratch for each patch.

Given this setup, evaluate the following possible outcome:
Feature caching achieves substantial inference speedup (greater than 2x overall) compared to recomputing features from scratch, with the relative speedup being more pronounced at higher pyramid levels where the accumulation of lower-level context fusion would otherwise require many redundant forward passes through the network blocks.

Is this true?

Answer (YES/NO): NO